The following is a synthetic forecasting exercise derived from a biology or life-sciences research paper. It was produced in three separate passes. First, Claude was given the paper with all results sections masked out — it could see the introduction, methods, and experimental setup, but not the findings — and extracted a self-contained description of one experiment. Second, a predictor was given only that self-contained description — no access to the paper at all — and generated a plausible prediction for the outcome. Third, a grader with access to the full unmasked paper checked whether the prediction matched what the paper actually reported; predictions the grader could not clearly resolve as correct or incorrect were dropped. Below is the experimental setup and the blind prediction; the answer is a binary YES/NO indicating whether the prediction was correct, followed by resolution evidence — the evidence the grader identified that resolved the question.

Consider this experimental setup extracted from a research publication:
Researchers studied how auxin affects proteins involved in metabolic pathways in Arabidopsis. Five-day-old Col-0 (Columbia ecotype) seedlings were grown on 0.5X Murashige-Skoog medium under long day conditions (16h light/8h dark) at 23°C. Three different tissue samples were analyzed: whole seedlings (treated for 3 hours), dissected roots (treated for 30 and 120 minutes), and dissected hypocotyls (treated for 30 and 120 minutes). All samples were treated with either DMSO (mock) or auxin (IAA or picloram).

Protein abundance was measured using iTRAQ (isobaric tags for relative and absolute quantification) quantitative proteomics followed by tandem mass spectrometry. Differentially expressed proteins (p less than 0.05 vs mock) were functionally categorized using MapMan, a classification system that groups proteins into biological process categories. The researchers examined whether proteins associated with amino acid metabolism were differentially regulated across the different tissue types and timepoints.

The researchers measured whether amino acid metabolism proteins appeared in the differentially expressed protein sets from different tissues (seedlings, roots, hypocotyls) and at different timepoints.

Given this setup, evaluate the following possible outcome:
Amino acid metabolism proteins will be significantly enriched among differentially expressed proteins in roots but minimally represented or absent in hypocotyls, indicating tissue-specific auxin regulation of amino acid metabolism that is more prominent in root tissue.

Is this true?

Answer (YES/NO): NO